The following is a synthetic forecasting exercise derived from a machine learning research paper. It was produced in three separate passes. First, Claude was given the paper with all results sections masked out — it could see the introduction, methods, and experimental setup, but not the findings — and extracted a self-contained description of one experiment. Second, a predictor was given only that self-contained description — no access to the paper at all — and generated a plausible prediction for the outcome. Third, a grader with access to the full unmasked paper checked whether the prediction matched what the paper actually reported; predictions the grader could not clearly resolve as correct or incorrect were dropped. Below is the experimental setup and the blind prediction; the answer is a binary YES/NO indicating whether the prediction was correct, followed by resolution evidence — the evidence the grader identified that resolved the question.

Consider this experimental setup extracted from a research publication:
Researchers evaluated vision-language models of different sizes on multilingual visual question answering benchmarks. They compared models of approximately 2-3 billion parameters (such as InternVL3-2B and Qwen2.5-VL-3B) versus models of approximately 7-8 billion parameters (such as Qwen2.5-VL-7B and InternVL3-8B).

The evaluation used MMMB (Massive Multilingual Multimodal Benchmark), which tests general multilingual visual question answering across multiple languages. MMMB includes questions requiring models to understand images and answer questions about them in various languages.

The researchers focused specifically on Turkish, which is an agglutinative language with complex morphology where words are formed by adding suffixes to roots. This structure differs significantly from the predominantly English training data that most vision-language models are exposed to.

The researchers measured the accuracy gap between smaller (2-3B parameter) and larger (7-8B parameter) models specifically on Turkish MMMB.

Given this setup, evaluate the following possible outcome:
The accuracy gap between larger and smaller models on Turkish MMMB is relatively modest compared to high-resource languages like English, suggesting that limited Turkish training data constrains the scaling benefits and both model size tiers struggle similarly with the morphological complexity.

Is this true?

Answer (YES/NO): NO